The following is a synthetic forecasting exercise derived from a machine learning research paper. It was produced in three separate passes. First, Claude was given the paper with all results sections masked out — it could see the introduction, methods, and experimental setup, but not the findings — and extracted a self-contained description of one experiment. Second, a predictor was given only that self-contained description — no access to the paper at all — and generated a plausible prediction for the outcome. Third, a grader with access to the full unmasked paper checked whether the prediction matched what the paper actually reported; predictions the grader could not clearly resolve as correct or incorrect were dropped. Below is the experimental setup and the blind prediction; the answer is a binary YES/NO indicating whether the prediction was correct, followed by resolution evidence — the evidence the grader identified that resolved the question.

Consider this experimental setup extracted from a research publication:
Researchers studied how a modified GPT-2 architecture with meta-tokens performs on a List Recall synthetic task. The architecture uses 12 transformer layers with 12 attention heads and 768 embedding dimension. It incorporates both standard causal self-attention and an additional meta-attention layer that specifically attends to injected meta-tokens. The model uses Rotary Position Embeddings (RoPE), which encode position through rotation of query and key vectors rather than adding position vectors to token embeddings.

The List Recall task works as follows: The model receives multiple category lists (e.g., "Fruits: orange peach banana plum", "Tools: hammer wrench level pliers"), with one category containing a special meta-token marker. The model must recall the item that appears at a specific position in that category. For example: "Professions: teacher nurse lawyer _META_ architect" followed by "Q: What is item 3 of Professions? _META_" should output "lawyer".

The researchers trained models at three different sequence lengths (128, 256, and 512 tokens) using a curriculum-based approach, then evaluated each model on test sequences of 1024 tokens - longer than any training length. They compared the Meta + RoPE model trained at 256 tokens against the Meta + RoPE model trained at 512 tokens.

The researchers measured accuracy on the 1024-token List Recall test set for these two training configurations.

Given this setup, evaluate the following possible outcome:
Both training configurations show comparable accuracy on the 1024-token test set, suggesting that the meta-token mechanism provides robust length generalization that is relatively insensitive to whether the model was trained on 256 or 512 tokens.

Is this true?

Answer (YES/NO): NO